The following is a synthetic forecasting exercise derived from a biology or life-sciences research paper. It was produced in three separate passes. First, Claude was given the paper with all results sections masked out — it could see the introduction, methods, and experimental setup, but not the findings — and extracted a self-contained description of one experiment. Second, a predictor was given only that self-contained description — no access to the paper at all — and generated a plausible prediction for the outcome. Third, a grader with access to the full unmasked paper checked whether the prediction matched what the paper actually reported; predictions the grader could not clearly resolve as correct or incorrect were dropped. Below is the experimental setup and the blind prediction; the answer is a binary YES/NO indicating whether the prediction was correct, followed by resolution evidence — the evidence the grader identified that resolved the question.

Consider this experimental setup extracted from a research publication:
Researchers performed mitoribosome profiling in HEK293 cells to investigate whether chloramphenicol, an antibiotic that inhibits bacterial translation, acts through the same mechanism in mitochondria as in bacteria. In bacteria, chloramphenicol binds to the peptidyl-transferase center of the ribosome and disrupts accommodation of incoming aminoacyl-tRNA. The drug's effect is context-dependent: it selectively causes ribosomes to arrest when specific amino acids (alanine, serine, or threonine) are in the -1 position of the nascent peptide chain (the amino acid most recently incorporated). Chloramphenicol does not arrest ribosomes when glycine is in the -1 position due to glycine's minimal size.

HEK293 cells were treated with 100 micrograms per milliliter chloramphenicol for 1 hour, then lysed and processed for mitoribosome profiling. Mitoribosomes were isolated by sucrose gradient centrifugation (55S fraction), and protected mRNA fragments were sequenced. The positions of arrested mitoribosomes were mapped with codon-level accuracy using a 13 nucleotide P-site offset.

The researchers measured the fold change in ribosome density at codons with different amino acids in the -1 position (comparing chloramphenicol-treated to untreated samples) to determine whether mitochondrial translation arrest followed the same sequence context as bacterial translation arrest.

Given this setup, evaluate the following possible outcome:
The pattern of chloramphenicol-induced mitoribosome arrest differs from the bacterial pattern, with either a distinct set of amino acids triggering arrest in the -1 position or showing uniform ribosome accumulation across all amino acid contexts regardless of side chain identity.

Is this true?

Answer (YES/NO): NO